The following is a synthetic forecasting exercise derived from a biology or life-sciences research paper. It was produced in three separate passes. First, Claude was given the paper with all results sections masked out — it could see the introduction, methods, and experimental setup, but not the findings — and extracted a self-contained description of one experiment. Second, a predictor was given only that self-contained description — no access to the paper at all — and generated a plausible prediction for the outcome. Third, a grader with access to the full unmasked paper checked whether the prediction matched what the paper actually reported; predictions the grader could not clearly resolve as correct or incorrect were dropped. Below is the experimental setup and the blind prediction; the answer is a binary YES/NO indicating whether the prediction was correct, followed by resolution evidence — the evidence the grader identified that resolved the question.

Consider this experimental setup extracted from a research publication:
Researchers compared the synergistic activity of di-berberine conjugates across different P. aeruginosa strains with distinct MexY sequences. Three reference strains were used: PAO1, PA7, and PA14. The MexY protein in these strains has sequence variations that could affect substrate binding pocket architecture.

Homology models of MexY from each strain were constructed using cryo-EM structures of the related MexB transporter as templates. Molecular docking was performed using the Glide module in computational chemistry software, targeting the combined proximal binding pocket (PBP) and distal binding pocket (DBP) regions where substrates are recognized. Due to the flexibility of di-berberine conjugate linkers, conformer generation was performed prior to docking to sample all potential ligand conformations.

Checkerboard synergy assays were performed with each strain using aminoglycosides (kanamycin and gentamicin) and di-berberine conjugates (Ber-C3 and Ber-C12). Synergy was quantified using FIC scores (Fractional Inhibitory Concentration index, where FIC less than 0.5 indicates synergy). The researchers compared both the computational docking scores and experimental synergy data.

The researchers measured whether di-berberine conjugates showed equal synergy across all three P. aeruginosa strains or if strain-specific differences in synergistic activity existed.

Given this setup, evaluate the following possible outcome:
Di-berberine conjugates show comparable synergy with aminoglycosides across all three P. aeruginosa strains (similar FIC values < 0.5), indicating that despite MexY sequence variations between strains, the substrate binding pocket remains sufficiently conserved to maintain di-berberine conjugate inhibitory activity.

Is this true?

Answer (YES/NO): NO